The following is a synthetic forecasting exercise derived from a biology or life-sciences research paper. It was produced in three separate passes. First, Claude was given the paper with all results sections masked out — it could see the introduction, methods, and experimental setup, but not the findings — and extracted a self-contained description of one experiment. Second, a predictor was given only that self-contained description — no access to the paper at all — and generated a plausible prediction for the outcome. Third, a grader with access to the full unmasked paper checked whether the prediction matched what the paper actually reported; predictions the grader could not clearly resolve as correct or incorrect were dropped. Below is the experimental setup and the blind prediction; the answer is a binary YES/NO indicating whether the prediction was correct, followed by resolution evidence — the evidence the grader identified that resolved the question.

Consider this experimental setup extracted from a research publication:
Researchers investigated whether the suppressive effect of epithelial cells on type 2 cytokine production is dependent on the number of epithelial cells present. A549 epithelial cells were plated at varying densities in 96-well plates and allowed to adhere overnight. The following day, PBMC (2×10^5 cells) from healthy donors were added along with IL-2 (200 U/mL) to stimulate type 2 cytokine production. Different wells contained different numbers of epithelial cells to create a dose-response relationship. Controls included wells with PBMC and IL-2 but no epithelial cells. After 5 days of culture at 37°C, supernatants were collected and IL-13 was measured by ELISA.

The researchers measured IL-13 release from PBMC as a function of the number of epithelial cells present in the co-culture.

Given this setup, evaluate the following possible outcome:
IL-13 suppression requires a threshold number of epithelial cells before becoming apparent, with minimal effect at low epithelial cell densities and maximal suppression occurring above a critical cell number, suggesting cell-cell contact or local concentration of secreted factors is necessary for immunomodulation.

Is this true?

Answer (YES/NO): YES